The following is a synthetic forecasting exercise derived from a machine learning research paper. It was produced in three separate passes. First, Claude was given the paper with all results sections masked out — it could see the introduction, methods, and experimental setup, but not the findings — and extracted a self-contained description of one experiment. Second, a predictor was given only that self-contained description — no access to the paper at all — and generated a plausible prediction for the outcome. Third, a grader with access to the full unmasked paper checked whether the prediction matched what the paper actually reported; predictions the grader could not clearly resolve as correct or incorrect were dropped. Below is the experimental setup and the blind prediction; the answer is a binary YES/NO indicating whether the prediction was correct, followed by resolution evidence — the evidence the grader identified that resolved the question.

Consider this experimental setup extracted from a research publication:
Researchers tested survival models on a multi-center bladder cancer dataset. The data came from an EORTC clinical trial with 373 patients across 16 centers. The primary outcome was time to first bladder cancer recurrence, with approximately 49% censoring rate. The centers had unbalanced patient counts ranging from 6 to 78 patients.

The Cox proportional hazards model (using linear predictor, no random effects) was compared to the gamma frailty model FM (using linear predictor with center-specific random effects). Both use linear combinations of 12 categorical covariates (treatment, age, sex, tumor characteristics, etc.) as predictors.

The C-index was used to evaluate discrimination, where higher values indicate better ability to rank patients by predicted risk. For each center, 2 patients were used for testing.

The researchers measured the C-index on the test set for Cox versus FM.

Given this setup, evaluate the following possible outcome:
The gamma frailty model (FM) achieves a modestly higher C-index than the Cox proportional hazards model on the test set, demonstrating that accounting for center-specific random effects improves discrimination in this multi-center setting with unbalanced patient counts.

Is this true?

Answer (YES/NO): NO